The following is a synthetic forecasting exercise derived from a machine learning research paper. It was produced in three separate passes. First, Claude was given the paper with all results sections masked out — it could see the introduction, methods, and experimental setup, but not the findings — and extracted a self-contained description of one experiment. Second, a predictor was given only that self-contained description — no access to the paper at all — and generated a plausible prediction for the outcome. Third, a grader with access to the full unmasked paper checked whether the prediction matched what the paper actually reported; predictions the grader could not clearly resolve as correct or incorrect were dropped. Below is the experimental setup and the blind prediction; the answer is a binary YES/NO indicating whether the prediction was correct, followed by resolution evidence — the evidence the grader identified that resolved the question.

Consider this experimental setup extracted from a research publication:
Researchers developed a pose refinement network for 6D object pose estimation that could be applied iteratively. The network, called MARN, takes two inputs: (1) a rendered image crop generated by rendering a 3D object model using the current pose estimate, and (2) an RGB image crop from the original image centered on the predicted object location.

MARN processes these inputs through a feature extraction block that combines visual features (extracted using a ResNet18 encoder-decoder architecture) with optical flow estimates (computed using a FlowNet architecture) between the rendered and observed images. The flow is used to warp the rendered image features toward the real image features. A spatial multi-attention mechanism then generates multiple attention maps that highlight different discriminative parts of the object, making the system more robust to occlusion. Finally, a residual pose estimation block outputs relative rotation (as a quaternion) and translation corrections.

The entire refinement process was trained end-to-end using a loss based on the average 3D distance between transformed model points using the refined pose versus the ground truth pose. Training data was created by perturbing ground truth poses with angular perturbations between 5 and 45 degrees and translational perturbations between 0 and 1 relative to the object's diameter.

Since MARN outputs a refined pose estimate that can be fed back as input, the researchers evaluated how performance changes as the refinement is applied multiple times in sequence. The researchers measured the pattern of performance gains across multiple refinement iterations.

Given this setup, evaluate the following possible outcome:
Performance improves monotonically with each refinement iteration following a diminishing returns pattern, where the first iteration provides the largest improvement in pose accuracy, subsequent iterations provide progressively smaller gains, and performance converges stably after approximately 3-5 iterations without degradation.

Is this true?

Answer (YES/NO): NO